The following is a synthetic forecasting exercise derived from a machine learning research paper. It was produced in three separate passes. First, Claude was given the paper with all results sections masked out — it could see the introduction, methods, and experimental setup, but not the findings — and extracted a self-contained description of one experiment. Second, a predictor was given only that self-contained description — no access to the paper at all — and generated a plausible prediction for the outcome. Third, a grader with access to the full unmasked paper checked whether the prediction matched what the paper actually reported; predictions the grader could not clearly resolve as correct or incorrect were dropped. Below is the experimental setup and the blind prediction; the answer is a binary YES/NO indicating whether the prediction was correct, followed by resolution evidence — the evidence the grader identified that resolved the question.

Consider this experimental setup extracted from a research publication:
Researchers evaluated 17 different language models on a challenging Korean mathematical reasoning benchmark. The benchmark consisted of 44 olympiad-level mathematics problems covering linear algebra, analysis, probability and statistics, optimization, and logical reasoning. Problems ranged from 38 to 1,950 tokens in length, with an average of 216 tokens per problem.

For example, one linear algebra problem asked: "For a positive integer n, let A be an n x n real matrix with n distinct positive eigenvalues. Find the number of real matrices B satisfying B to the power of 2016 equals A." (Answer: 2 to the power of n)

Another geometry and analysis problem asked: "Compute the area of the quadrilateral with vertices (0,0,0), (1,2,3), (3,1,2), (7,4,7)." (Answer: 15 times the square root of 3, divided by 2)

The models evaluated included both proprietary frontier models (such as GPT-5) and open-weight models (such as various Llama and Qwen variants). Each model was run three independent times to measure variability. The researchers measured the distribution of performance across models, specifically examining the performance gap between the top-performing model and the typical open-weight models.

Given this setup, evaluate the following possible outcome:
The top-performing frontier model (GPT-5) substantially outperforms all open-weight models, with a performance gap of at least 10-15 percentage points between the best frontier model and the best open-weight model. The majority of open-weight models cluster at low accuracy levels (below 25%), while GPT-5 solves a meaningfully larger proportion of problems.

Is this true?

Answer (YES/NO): NO